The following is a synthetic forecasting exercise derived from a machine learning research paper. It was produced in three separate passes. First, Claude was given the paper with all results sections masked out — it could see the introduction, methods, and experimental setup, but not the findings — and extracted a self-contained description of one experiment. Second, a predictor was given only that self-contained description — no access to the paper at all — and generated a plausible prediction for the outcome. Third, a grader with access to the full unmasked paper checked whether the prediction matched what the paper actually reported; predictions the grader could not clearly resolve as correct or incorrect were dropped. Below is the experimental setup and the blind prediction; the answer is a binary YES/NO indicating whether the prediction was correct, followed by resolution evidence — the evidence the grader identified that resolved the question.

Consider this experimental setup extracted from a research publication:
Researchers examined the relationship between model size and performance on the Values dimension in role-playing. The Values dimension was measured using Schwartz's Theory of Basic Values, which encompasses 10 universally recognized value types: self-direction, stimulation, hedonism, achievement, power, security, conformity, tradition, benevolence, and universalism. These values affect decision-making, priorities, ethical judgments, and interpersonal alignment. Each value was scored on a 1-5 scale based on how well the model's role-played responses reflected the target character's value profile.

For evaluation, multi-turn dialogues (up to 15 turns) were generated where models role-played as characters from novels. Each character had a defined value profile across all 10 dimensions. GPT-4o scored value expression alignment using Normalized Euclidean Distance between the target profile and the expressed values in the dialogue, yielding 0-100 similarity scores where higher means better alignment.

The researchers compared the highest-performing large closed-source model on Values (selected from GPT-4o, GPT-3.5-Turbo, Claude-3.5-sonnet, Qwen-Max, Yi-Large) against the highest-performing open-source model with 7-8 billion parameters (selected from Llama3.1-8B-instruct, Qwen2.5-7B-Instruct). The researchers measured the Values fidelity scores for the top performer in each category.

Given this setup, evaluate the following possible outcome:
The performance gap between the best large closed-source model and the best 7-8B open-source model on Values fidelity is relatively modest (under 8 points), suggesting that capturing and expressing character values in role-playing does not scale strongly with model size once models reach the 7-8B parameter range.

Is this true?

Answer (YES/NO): YES